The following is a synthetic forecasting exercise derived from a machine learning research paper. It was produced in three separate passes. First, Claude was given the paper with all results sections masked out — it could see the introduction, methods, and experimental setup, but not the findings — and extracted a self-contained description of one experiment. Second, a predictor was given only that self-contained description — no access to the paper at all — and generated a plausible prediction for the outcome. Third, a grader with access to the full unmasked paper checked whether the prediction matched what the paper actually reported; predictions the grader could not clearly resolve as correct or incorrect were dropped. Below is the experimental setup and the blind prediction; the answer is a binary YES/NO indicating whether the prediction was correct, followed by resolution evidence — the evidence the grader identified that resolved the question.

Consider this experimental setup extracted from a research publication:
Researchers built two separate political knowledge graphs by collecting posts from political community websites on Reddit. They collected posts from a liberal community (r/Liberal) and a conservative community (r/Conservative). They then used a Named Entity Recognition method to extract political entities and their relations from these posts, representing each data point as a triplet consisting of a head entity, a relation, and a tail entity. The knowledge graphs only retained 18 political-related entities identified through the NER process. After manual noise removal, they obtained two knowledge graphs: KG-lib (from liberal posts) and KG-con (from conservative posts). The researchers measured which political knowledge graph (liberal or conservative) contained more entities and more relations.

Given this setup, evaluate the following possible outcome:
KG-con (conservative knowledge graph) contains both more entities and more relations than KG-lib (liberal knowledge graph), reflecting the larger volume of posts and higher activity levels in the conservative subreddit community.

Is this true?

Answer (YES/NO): YES